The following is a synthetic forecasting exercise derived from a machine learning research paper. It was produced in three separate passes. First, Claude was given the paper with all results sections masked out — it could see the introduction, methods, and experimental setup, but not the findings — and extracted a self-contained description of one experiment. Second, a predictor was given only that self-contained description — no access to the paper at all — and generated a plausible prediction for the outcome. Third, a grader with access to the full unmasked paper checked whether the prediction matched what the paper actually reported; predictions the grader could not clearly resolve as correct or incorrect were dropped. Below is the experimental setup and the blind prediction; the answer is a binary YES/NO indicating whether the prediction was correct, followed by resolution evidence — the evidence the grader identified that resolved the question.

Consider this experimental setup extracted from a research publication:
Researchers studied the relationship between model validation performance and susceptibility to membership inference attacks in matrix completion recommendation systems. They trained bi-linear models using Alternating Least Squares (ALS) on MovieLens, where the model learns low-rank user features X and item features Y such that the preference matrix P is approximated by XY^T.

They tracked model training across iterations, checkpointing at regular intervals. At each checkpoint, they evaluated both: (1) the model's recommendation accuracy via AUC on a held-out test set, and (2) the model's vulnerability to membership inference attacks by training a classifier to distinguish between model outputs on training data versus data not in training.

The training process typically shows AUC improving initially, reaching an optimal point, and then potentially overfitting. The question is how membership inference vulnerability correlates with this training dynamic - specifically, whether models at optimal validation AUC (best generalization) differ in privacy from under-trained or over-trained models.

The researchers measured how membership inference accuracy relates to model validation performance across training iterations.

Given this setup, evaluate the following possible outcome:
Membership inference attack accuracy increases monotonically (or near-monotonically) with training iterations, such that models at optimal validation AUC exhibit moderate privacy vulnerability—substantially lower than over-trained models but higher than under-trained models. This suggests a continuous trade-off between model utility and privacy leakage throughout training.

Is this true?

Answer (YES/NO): NO